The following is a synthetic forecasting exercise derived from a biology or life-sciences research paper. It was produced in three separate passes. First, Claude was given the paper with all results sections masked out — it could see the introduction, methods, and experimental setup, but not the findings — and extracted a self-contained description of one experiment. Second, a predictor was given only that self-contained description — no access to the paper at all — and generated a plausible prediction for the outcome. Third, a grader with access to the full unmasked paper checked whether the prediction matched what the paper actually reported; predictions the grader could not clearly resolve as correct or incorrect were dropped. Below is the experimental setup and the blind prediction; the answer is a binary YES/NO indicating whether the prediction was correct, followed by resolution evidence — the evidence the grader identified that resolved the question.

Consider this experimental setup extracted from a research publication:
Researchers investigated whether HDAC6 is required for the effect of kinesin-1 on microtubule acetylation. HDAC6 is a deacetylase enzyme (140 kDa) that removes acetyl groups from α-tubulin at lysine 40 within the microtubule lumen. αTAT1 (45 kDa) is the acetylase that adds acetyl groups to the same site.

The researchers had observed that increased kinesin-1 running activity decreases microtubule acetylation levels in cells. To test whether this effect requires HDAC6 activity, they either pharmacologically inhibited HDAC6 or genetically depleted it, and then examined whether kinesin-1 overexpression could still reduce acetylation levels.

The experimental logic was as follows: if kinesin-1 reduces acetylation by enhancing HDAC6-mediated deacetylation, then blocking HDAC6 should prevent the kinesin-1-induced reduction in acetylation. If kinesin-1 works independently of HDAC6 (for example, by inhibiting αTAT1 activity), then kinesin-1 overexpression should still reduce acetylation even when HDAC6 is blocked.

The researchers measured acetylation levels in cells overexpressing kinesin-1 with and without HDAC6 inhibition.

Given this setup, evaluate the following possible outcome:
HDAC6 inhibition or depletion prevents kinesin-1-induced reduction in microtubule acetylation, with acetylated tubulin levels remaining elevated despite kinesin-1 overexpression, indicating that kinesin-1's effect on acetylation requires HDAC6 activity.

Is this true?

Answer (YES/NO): YES